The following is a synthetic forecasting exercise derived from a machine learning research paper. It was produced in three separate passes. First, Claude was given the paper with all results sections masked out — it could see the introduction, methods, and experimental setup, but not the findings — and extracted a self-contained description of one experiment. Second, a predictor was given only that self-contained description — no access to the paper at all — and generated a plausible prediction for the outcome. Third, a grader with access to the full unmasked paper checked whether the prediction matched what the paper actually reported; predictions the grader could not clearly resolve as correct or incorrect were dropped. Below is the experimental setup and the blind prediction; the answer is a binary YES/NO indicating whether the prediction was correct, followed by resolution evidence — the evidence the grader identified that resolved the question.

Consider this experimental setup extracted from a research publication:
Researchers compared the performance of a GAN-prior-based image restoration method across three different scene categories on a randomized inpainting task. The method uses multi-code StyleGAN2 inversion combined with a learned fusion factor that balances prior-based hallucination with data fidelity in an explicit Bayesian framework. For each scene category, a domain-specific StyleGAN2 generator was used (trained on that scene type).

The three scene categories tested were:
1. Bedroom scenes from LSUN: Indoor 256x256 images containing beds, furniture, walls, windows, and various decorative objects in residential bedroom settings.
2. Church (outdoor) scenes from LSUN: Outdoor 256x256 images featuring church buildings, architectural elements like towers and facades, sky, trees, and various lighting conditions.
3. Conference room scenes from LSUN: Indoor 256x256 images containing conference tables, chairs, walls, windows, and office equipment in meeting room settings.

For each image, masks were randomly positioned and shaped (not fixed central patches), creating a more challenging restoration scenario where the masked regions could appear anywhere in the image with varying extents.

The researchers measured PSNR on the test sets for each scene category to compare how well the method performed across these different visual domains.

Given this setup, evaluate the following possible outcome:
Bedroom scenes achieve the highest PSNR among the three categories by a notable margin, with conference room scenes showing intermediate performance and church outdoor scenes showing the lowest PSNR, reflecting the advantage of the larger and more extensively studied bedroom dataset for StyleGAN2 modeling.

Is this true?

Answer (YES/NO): YES